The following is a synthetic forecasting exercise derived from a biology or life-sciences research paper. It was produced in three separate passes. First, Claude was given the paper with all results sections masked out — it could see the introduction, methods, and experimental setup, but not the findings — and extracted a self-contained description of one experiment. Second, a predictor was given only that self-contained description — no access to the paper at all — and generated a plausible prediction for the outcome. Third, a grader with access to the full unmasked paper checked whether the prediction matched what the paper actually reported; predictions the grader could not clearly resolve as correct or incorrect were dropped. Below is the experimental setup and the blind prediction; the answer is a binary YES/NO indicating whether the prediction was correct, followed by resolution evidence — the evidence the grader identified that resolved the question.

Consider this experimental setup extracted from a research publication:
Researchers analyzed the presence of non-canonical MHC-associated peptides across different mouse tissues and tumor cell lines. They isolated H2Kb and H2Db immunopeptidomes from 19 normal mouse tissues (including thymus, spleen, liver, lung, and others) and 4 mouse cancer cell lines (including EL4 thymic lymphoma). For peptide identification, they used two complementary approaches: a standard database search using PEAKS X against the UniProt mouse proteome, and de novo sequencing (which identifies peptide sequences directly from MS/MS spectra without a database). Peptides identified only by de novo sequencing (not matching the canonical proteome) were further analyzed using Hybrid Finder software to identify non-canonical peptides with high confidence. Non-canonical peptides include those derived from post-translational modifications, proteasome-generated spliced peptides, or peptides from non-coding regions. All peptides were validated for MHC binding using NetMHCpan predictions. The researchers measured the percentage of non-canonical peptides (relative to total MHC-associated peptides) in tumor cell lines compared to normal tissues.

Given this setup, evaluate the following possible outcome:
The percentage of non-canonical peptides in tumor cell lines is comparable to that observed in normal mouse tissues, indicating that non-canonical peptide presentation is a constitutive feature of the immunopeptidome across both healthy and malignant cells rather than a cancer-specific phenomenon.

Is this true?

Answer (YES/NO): YES